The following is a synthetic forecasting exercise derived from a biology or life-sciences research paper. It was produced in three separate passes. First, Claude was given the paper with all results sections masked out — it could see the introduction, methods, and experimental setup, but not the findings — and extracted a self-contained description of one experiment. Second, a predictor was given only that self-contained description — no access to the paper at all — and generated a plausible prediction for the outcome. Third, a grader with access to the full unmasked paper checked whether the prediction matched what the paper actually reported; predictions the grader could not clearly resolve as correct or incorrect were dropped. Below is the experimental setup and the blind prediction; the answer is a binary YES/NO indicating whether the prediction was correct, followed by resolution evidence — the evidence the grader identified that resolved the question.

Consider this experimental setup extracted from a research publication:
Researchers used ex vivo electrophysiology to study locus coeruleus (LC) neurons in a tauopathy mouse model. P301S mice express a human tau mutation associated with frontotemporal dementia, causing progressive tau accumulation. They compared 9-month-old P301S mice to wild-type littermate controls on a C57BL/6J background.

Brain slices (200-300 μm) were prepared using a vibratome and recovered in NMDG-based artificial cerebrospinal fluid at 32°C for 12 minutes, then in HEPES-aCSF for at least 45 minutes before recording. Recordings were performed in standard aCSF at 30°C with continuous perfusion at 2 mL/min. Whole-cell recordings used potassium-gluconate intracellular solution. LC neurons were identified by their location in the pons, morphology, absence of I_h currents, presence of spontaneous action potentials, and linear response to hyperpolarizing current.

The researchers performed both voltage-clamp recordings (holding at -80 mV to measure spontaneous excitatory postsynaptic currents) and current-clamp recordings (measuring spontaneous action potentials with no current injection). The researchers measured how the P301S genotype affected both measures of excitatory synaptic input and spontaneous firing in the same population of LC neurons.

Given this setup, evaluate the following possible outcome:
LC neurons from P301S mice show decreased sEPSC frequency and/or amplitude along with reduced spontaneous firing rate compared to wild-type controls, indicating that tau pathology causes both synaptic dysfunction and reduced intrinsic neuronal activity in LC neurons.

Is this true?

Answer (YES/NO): YES